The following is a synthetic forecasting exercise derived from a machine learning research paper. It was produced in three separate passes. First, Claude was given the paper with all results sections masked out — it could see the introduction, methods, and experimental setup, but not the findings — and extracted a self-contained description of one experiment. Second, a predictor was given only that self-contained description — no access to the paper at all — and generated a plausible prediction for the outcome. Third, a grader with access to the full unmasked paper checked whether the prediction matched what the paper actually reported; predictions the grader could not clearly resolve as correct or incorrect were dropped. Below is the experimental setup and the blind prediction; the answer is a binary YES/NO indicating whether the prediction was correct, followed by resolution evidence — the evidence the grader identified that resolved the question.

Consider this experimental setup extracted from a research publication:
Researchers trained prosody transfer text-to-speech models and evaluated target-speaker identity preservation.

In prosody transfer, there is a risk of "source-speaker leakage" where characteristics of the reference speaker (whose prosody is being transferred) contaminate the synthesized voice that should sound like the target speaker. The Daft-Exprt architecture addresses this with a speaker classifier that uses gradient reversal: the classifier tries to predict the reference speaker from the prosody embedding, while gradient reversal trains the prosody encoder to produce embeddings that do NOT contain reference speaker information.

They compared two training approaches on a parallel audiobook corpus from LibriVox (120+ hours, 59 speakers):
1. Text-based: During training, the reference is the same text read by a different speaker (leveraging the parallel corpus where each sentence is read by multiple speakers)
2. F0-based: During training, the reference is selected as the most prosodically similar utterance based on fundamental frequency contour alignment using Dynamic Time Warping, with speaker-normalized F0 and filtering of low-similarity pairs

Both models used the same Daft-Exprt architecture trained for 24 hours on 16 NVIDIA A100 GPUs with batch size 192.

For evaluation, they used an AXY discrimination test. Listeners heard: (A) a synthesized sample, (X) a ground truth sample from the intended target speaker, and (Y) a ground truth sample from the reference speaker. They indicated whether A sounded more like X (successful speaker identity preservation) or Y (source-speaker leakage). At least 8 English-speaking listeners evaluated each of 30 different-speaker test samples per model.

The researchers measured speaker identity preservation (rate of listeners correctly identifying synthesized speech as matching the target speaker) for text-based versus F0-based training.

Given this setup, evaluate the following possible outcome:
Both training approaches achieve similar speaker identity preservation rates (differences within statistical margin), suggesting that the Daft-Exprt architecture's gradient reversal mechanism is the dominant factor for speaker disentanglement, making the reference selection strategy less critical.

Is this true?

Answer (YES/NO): NO